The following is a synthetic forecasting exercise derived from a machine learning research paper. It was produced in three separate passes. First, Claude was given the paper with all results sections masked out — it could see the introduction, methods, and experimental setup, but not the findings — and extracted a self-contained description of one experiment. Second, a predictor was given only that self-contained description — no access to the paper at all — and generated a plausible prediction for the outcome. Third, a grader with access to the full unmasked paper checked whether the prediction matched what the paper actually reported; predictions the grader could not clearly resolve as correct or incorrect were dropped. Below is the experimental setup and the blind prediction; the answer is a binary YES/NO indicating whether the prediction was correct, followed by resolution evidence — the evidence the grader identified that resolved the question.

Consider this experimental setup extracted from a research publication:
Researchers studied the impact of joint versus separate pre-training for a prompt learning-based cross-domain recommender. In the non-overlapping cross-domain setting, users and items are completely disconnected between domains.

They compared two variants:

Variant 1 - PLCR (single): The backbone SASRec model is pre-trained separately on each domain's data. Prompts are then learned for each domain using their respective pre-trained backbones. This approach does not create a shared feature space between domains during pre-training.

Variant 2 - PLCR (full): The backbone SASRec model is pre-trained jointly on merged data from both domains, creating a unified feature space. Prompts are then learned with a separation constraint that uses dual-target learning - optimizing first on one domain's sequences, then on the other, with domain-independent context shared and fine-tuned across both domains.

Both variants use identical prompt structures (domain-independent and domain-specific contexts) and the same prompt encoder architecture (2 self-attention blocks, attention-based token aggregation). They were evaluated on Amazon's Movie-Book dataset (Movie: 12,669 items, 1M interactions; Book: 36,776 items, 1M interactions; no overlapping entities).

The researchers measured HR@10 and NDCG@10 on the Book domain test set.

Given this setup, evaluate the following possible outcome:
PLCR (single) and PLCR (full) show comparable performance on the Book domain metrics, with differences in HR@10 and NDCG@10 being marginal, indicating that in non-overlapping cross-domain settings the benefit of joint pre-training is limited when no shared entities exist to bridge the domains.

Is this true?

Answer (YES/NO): NO